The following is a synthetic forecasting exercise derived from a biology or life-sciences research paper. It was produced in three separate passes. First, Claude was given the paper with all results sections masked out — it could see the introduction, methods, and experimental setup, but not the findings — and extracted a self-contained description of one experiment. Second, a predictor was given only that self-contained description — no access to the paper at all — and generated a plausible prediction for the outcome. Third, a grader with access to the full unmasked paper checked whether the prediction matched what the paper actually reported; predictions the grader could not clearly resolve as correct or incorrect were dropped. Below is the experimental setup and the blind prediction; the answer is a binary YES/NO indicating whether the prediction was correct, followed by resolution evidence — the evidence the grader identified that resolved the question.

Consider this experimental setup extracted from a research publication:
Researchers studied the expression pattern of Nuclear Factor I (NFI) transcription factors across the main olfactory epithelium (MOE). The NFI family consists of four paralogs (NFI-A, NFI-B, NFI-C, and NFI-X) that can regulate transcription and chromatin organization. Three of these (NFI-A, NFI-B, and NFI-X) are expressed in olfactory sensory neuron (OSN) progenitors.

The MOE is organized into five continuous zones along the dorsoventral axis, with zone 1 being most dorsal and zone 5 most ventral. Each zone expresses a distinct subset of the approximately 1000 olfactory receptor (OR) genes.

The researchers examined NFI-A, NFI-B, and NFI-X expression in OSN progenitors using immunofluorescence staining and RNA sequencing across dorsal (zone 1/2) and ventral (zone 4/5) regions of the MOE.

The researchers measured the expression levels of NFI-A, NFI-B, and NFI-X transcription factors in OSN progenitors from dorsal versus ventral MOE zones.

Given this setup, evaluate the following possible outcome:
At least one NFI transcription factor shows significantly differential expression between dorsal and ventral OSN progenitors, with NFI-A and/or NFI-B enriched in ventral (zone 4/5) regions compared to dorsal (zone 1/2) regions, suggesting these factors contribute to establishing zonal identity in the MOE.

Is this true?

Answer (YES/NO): YES